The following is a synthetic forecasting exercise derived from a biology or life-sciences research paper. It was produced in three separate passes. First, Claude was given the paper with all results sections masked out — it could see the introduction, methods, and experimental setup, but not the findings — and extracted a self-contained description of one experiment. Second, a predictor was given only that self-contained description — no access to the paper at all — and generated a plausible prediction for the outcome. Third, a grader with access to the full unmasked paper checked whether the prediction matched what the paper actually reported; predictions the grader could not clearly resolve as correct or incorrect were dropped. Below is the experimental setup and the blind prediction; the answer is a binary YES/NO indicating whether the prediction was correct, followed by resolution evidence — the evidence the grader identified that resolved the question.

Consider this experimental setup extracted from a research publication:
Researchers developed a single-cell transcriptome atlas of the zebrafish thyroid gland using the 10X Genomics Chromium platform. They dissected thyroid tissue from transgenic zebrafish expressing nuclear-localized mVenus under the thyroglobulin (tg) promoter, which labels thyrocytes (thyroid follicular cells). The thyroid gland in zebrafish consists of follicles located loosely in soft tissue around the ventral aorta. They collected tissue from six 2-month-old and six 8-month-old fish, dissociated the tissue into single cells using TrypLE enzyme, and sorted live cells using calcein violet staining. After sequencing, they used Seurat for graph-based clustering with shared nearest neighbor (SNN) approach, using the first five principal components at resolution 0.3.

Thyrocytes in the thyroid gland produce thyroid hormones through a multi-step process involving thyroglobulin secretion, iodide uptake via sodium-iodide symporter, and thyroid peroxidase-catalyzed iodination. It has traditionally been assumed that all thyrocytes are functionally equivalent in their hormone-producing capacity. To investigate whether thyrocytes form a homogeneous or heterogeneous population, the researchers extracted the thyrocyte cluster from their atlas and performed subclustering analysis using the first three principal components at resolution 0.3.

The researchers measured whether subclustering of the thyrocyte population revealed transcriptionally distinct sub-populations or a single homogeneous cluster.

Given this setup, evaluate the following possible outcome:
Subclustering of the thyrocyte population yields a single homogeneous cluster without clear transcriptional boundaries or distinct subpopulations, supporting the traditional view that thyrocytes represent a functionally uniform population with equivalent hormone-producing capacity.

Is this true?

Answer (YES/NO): NO